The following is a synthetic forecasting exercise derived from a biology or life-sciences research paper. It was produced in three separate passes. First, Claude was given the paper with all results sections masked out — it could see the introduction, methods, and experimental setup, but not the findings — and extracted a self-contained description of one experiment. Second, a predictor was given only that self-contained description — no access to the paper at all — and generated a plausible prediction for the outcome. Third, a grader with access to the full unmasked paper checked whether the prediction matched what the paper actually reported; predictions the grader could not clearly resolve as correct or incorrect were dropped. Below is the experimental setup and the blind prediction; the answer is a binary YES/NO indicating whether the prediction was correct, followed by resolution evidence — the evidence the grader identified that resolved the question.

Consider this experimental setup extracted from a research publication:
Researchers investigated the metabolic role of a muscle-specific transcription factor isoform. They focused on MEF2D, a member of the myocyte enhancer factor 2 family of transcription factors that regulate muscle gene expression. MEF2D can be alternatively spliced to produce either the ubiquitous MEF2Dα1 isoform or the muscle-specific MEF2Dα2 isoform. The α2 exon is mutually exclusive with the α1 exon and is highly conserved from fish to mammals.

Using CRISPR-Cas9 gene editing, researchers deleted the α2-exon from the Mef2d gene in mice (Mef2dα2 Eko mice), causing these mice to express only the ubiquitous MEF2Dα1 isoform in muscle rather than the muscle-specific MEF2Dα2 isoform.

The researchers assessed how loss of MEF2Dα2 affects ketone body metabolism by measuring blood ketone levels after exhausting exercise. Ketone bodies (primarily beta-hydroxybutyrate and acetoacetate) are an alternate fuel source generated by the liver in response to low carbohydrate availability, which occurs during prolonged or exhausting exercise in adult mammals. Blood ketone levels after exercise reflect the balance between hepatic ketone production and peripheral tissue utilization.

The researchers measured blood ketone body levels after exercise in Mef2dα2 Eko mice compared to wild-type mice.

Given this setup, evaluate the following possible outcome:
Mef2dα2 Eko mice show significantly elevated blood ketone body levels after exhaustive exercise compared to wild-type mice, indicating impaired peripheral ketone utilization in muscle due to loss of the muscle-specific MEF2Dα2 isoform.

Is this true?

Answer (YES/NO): YES